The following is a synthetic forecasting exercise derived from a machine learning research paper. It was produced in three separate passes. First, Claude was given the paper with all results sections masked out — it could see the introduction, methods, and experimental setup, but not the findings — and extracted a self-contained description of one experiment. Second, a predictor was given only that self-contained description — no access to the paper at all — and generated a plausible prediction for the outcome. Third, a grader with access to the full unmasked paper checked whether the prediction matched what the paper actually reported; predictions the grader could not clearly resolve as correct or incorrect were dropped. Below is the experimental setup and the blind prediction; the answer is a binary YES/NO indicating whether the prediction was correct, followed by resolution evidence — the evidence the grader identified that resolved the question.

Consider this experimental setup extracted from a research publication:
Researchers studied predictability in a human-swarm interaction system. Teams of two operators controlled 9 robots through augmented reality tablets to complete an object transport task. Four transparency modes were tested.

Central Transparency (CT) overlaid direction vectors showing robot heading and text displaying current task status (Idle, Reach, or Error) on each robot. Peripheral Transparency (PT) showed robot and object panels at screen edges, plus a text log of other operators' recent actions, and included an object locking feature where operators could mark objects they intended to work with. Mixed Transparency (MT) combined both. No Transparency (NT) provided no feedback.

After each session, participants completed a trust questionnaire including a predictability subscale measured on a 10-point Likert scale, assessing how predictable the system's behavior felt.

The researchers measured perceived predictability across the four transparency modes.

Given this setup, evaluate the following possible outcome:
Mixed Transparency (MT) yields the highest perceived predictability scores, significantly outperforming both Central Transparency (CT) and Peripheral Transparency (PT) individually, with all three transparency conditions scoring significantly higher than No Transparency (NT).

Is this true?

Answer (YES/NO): NO